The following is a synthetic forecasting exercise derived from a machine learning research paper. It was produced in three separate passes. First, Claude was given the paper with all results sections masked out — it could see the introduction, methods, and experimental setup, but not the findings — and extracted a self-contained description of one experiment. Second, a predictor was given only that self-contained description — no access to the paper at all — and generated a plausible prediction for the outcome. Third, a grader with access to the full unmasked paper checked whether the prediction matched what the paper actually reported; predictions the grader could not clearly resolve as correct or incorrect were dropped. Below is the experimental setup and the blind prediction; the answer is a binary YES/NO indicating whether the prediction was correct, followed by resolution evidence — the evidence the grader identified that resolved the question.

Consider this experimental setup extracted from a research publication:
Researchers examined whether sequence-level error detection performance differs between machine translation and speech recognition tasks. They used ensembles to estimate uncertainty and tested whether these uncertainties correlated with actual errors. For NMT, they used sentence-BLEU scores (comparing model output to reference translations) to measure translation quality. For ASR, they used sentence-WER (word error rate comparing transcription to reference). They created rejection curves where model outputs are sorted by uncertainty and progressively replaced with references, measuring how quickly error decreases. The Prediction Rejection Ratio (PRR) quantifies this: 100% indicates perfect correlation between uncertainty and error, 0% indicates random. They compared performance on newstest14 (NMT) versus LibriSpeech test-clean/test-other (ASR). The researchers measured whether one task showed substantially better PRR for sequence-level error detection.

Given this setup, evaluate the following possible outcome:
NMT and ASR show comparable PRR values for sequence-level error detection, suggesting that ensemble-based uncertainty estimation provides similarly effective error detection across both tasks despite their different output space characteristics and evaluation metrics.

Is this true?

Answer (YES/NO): NO